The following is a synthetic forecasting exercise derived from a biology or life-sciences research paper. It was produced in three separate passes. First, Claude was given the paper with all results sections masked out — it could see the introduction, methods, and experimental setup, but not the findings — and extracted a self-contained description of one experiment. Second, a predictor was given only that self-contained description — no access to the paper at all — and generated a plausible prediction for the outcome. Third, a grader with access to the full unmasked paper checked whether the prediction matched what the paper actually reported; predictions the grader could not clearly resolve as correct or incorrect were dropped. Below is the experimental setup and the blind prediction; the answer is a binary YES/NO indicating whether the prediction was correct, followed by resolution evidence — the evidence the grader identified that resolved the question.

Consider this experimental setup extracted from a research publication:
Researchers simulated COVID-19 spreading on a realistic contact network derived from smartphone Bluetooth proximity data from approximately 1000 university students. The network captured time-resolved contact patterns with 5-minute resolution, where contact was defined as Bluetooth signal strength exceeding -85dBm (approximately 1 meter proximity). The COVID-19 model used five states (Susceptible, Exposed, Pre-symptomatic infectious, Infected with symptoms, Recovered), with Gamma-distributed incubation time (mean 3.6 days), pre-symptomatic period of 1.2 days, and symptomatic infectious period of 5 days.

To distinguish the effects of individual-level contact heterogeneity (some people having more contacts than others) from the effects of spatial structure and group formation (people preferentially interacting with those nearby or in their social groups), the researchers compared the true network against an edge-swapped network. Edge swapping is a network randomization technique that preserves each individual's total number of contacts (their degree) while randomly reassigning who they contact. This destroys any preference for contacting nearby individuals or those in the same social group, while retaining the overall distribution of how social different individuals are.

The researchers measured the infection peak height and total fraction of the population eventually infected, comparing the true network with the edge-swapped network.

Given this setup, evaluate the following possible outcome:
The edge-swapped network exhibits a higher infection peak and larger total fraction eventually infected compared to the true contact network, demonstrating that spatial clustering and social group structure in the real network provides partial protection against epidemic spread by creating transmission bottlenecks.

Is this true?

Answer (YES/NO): NO